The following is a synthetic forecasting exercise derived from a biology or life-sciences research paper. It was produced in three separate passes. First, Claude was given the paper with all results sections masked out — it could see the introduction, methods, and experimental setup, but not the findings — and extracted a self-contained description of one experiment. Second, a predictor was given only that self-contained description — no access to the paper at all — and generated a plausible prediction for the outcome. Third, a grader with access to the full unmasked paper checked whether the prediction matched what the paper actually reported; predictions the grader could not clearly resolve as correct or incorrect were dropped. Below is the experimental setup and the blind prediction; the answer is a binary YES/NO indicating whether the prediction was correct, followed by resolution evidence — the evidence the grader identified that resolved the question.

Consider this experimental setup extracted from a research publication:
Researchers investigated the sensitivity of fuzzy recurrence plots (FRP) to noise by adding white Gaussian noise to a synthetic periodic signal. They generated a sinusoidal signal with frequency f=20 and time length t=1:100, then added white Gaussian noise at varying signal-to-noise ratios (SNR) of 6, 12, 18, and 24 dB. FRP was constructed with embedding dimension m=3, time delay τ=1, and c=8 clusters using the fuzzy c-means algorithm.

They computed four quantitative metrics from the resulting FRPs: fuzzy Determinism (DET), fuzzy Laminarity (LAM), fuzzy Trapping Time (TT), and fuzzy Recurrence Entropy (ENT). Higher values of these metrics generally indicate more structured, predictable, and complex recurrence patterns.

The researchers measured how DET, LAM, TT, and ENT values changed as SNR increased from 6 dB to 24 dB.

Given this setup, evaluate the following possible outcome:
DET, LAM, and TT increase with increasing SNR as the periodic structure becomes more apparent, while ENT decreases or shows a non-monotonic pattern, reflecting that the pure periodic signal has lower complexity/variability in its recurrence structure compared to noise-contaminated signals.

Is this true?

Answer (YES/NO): NO